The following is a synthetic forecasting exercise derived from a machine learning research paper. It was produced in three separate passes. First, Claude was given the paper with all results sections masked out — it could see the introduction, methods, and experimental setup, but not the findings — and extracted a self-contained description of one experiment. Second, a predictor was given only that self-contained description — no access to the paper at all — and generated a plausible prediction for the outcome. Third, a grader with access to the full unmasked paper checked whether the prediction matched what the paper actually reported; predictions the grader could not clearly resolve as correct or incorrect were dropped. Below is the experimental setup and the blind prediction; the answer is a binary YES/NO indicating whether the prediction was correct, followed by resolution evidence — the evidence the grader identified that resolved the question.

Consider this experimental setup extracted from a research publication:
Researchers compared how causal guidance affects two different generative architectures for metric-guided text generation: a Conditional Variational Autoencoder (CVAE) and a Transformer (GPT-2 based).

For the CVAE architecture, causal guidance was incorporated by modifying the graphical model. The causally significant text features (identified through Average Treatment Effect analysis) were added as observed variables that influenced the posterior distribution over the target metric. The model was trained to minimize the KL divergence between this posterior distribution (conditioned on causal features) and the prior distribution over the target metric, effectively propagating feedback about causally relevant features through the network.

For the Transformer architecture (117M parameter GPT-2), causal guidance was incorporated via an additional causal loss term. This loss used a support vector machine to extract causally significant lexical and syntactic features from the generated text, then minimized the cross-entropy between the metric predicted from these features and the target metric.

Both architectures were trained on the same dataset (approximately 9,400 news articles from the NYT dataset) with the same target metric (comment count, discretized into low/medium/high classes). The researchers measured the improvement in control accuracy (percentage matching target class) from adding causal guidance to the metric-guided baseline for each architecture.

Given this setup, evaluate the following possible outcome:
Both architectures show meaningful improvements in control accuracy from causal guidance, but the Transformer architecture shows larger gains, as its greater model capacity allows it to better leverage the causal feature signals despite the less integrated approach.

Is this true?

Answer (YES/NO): NO